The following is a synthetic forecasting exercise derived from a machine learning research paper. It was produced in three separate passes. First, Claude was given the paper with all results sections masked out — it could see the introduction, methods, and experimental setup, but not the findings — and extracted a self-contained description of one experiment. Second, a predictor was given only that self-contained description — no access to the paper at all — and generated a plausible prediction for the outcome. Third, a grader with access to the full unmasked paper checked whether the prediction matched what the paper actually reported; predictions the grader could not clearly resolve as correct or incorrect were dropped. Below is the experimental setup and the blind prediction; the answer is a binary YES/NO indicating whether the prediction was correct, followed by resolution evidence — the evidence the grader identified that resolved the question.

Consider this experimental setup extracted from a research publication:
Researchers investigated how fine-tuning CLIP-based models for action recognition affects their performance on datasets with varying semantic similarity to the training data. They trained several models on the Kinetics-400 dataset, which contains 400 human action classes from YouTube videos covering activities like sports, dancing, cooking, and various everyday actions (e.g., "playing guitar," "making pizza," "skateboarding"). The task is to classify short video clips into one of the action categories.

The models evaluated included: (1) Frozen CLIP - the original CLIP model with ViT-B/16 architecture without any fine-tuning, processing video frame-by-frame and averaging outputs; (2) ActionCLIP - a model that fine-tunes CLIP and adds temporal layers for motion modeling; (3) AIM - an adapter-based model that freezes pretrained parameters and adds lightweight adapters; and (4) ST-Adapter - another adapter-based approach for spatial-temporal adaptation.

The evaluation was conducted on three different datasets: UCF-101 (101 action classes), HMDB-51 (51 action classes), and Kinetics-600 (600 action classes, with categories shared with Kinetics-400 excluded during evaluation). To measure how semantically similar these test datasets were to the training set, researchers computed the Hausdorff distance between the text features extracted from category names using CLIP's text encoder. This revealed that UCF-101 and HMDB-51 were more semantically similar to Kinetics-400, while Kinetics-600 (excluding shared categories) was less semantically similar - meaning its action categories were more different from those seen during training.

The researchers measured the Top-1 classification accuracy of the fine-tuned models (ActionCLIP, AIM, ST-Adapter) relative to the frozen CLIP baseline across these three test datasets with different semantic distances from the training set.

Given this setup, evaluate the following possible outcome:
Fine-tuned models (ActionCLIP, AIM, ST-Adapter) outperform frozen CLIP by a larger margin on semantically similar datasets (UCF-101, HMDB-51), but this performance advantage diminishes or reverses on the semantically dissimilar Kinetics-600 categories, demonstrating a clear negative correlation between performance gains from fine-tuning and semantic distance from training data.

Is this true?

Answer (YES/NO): YES